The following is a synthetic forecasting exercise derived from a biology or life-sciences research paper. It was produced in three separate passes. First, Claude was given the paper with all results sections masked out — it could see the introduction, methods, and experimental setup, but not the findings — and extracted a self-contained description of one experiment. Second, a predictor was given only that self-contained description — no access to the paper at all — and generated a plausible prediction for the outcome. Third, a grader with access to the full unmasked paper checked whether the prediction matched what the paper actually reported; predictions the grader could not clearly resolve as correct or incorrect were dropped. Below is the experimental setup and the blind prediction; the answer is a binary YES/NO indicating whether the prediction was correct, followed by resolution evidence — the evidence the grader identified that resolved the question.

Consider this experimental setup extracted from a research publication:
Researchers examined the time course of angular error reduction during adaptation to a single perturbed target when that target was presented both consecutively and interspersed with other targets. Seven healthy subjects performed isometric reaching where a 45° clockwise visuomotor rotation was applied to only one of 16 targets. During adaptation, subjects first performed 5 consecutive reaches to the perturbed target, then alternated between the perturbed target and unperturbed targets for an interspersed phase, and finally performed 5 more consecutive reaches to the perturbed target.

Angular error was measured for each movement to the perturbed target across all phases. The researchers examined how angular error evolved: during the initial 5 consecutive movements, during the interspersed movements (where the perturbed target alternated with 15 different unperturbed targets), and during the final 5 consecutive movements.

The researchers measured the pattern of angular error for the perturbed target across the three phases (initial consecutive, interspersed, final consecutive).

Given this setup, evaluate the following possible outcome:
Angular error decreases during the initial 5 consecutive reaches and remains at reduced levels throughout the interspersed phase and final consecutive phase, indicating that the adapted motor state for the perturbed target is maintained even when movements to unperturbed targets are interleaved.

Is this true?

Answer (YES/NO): NO